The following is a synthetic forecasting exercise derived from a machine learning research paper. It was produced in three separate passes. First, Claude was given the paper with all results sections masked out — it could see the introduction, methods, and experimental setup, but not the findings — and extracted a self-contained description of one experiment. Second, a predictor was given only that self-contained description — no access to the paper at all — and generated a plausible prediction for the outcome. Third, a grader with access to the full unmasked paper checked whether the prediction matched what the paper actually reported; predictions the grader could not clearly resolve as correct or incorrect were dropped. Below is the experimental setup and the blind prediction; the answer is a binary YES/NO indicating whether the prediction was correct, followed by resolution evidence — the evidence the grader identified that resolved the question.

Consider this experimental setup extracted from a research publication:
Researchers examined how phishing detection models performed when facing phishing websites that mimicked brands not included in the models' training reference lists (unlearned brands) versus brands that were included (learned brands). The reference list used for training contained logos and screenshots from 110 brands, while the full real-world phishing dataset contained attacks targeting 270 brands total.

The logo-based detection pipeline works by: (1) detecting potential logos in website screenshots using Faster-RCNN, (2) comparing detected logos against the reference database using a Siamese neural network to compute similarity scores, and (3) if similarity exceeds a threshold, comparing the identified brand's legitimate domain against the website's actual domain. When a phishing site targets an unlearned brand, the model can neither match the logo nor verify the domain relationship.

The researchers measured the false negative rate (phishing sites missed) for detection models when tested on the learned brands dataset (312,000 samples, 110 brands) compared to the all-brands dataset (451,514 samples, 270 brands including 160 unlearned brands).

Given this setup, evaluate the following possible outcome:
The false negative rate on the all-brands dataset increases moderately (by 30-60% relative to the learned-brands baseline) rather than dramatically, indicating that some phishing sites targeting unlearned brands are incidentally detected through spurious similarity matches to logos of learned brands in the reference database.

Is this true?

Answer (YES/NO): NO